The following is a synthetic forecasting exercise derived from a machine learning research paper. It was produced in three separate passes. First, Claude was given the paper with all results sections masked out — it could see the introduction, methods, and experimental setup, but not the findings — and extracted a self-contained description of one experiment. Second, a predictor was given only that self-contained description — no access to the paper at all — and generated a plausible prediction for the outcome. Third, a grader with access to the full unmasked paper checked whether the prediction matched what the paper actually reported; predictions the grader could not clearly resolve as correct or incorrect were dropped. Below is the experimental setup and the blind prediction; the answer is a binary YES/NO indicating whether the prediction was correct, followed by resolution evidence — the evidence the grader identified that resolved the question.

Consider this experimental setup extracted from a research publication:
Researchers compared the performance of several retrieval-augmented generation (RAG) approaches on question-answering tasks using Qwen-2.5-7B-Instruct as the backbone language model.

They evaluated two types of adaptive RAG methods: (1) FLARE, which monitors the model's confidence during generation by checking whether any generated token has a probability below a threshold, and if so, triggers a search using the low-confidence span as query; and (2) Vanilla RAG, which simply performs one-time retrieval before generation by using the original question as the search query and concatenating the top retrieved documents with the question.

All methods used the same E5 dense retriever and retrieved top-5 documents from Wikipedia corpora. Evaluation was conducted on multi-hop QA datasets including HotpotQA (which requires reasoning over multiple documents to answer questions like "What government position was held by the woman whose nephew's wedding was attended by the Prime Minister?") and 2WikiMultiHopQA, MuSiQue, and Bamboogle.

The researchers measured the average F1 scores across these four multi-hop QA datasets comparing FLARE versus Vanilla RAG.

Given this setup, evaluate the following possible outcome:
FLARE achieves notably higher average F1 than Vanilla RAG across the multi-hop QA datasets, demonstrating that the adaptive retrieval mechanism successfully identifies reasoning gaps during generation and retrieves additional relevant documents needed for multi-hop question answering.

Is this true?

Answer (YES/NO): NO